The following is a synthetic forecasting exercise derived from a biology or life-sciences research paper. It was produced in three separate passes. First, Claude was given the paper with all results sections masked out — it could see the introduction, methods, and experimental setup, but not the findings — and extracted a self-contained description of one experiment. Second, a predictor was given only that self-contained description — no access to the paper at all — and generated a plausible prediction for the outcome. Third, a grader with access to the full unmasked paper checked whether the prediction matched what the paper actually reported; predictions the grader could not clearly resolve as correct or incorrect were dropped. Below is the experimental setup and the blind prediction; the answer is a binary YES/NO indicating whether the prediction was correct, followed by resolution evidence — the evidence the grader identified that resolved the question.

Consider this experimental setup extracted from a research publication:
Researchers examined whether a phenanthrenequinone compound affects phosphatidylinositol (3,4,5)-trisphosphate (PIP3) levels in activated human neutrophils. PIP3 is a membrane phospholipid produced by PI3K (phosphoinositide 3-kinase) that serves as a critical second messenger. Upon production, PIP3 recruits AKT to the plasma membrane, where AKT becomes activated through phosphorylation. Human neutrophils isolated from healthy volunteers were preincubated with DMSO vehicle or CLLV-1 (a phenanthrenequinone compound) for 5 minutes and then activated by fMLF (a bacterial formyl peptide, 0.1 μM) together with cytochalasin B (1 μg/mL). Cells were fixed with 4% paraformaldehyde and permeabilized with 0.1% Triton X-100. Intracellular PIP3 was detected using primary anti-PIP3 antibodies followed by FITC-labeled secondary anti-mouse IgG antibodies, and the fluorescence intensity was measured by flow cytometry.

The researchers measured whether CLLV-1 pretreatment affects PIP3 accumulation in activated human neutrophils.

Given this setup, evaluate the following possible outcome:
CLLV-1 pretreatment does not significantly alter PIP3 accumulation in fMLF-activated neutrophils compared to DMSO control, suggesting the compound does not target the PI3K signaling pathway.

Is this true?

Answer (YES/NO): YES